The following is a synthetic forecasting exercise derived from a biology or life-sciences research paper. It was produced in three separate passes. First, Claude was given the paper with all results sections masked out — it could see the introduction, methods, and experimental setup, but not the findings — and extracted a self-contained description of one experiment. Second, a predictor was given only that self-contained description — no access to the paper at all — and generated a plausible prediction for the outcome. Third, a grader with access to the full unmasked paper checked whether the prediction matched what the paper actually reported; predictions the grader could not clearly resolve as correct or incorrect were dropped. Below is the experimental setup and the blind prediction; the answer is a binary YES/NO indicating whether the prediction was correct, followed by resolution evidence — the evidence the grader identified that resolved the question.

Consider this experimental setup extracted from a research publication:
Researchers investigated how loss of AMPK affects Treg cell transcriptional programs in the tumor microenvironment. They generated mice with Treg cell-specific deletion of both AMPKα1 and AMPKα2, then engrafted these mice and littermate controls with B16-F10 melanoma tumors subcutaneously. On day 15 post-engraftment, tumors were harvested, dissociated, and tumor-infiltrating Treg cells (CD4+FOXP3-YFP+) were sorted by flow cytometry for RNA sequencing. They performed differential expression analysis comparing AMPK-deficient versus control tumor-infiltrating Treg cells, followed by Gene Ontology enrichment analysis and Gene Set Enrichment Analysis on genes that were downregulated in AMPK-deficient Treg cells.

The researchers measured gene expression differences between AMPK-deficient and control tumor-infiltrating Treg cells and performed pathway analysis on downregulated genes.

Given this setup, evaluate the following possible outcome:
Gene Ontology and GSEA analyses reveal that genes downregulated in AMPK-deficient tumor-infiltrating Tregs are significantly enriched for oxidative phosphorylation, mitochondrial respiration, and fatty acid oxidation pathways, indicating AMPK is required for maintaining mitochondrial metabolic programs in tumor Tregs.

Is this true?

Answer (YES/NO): NO